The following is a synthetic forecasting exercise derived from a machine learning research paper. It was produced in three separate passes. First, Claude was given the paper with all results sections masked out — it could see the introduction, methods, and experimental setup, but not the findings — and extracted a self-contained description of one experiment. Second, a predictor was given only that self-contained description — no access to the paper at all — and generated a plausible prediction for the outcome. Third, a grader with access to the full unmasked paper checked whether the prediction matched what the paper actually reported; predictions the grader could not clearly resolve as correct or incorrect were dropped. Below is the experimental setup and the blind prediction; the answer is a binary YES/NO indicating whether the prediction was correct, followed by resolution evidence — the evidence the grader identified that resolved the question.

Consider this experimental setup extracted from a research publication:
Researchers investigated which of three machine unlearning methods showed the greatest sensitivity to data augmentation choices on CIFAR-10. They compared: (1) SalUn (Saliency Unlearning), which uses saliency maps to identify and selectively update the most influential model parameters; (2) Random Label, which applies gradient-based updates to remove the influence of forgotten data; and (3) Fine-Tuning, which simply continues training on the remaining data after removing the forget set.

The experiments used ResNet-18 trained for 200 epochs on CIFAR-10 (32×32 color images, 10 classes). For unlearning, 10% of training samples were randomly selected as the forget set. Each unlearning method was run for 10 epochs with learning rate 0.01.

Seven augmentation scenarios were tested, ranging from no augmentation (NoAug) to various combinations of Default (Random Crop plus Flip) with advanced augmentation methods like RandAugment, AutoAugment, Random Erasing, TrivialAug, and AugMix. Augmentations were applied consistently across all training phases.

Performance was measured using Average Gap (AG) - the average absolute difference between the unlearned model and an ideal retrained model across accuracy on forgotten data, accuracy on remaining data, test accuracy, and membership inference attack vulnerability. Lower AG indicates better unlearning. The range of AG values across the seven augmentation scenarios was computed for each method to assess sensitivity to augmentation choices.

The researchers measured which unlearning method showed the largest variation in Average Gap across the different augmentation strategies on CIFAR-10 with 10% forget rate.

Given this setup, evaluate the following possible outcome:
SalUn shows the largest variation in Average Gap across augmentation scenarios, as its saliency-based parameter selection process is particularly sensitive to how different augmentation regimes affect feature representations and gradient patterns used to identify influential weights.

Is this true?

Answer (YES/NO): NO